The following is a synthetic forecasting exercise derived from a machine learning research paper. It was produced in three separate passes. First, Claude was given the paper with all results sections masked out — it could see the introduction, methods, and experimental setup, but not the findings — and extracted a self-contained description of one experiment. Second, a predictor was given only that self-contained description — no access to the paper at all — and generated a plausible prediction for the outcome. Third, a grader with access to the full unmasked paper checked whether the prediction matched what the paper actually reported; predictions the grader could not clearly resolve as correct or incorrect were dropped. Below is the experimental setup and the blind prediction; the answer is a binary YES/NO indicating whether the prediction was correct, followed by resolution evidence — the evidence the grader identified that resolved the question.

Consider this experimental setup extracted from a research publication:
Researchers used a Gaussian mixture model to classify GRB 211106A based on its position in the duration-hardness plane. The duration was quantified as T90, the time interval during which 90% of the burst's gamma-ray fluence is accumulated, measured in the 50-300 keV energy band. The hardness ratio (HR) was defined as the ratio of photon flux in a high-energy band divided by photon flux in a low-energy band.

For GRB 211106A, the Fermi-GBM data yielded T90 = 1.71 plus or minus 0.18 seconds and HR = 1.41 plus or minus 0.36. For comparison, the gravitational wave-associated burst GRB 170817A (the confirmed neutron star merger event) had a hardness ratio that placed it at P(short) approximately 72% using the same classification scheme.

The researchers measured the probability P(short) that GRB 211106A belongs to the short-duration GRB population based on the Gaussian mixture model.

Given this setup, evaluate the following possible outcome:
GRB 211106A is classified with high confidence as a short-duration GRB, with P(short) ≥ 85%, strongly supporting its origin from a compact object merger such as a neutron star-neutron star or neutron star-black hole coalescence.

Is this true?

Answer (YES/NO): YES